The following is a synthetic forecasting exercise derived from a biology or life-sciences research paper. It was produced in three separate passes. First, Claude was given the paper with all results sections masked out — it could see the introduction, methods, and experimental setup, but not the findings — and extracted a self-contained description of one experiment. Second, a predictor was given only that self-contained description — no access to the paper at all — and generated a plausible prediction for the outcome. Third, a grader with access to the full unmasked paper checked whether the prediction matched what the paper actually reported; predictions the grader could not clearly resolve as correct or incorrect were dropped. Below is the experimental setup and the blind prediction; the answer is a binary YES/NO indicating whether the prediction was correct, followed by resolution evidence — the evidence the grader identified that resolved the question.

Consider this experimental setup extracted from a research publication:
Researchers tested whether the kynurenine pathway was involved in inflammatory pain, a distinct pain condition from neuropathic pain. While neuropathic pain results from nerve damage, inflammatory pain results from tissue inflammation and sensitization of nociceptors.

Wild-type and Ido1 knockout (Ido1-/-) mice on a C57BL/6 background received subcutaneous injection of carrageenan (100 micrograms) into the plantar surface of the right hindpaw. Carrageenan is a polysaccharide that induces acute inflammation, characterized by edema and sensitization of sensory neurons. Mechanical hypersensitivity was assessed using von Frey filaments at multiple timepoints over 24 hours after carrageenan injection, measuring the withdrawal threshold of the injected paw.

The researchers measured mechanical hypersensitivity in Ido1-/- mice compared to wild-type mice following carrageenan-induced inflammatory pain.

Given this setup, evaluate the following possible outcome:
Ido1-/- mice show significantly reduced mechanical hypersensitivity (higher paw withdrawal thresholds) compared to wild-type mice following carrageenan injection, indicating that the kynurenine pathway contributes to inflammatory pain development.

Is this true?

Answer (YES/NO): NO